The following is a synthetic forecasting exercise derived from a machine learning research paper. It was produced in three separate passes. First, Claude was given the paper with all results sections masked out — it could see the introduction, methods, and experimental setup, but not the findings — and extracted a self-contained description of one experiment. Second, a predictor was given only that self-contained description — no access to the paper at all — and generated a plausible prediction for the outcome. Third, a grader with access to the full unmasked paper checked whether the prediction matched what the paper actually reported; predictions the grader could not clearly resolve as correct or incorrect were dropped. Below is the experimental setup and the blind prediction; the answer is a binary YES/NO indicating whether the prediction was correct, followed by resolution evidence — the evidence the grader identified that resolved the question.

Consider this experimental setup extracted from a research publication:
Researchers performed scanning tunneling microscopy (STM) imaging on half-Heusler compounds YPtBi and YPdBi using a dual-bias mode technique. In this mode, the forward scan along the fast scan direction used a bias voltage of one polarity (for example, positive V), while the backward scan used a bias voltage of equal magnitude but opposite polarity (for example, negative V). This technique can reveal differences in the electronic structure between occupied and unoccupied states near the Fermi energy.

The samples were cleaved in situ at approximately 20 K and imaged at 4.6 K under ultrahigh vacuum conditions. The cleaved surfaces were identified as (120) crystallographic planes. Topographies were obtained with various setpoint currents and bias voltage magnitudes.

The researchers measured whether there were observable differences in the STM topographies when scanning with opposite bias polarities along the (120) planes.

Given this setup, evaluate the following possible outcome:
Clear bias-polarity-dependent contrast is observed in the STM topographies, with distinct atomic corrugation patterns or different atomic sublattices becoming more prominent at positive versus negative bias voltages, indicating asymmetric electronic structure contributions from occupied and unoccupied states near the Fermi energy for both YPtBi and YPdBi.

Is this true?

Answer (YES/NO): NO